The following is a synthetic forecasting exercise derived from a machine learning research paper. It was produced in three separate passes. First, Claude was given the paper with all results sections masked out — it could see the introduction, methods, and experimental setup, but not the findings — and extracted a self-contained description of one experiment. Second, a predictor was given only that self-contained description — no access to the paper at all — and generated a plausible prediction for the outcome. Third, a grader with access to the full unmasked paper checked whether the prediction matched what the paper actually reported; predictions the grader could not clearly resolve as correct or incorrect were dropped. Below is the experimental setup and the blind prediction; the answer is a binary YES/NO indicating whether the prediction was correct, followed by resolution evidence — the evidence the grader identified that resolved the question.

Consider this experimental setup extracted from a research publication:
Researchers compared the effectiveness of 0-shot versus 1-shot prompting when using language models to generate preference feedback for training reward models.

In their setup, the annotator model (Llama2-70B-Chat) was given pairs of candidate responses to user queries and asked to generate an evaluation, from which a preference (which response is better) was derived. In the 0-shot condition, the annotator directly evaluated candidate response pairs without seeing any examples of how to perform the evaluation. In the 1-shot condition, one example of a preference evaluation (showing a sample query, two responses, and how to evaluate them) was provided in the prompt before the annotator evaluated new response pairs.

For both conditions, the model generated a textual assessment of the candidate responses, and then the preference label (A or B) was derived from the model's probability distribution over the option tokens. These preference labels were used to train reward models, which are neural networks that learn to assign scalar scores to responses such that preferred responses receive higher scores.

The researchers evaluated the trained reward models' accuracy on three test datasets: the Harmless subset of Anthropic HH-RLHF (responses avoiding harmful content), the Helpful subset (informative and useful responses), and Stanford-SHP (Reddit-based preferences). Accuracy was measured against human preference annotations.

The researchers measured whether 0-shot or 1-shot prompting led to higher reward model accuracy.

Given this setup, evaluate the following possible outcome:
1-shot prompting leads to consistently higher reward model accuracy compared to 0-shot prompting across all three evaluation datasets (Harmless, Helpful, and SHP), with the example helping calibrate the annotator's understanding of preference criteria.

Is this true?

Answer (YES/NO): NO